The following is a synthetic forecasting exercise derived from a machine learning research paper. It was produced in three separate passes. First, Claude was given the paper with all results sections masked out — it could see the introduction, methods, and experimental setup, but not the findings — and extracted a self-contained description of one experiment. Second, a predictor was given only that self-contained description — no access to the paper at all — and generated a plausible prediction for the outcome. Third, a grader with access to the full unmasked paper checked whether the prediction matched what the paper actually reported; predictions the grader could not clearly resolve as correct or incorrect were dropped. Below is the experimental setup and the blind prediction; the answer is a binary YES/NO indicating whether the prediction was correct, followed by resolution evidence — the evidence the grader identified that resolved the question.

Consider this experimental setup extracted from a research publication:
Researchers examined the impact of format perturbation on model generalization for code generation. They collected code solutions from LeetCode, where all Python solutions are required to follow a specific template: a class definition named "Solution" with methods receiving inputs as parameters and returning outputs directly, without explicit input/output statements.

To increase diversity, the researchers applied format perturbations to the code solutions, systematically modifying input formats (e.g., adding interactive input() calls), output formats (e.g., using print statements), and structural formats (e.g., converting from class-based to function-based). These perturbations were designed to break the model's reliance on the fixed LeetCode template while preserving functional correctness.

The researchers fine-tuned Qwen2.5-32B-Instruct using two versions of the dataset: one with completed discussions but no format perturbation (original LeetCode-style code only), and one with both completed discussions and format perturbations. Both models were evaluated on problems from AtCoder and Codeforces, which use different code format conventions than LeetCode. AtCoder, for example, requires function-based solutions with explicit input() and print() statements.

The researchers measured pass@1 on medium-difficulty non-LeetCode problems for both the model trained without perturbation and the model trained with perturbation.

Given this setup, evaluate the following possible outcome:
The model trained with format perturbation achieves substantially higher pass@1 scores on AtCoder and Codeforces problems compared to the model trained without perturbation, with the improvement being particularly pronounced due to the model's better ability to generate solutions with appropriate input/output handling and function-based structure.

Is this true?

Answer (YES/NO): YES